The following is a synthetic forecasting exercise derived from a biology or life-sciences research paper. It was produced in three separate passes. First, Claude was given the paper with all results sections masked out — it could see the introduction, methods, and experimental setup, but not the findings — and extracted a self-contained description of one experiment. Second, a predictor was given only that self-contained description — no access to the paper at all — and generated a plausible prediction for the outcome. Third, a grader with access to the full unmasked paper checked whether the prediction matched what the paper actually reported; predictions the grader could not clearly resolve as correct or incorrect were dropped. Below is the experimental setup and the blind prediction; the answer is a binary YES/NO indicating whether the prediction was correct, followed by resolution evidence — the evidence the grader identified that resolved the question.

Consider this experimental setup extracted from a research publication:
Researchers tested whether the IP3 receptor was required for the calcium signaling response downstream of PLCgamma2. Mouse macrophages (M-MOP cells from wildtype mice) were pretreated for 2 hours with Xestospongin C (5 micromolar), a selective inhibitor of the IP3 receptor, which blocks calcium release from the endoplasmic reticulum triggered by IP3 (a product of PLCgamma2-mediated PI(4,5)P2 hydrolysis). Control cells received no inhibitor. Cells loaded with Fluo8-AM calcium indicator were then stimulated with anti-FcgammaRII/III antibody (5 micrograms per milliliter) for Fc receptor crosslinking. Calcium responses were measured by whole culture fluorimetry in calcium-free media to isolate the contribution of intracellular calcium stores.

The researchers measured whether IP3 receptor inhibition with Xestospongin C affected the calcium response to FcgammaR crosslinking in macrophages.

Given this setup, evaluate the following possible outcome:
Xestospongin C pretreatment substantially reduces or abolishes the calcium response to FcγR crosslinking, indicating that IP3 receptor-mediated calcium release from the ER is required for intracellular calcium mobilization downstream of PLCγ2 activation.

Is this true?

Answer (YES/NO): YES